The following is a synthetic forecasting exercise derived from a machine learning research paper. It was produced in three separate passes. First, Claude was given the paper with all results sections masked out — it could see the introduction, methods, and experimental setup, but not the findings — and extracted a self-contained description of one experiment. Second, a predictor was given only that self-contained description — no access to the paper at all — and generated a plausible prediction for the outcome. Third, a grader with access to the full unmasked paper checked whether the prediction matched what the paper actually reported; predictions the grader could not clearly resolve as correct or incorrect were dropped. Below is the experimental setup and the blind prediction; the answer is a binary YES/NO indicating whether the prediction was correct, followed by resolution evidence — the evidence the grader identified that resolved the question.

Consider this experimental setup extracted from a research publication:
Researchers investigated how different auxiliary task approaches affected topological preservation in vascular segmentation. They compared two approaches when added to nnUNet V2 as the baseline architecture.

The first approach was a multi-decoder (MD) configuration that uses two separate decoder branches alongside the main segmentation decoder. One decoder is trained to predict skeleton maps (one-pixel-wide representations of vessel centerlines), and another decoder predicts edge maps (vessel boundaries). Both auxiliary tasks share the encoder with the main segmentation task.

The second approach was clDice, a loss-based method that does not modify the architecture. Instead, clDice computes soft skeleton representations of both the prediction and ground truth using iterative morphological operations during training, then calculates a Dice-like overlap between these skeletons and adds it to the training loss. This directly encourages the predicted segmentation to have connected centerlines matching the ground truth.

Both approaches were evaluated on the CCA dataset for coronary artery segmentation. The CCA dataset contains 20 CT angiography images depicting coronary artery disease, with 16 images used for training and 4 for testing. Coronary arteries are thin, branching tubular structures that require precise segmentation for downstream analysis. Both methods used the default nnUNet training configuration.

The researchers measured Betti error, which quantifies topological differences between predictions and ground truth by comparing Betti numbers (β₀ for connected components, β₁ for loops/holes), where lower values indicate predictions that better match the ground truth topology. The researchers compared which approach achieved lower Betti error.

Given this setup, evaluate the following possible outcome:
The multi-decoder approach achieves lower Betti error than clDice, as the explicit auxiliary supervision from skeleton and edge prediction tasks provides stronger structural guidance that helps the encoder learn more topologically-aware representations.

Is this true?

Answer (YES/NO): NO